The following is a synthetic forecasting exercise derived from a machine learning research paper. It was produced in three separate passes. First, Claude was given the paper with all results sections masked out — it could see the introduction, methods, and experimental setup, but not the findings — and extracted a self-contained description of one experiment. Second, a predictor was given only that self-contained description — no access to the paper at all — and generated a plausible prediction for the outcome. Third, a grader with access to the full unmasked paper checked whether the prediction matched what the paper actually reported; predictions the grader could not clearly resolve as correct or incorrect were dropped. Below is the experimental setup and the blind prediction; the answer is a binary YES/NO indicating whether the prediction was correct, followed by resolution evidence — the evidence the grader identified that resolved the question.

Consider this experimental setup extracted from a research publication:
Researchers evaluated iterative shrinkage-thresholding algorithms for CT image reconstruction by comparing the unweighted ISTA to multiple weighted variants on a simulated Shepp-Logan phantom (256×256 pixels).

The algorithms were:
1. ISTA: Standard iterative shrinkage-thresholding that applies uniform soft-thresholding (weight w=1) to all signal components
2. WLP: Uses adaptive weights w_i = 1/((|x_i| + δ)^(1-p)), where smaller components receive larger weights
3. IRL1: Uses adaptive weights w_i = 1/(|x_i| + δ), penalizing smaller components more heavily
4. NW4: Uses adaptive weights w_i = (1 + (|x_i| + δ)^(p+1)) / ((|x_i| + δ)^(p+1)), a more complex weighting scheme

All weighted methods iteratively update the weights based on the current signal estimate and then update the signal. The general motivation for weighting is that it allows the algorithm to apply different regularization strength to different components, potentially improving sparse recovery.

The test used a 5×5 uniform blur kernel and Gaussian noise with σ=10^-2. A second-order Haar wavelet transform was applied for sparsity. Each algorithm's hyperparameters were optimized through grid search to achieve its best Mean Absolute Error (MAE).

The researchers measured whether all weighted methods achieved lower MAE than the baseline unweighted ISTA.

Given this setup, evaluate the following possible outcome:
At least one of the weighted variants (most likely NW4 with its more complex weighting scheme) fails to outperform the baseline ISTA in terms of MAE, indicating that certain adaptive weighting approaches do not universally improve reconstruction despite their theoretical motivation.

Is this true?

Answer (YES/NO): YES